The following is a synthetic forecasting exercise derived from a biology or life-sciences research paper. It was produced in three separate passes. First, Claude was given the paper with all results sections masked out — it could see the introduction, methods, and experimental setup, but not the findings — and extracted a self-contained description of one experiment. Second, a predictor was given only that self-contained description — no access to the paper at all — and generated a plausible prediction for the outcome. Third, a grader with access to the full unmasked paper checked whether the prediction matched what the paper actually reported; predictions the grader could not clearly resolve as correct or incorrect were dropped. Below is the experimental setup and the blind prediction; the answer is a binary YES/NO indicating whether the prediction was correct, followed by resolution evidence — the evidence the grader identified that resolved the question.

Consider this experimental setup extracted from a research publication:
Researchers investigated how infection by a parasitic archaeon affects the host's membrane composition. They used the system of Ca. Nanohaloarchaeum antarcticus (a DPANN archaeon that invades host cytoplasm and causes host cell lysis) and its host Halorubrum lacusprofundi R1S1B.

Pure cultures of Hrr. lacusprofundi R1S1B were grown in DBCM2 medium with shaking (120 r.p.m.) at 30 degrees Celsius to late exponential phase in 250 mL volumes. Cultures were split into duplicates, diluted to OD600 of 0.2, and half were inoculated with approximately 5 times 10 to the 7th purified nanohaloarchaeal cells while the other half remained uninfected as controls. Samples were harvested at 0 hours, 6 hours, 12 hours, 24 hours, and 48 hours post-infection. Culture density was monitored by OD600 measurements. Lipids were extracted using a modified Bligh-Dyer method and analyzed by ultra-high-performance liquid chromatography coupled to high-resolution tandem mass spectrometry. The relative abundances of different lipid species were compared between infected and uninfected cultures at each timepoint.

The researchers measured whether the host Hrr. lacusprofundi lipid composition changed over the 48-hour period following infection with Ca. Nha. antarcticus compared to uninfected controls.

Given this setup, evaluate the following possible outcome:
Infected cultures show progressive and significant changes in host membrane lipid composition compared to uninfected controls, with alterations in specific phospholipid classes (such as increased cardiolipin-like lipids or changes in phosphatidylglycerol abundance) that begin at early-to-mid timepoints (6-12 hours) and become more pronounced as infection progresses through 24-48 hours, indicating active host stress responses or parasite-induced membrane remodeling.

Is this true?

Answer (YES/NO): NO